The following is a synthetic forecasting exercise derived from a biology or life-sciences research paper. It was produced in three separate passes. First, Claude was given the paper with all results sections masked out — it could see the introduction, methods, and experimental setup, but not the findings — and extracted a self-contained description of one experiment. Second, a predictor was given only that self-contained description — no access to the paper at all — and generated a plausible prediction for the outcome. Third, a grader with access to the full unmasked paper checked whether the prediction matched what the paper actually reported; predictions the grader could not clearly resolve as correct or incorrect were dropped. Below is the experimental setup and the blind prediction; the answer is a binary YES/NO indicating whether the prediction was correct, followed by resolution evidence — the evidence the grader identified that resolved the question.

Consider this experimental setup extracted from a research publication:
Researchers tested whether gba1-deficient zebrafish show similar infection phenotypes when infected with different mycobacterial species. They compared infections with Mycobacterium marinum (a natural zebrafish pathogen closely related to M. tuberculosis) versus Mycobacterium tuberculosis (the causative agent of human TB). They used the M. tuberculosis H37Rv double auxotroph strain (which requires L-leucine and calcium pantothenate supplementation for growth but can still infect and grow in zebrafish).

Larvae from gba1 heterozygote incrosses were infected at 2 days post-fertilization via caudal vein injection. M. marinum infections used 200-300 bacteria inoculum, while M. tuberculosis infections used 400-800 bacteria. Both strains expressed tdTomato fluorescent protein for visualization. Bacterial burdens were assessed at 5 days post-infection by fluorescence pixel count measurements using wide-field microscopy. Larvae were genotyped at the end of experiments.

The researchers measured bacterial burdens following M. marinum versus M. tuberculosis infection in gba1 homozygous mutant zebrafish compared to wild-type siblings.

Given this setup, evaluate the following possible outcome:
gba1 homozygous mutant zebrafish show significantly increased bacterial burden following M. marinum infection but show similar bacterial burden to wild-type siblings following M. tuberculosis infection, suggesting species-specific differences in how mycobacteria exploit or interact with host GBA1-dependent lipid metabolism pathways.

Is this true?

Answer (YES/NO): NO